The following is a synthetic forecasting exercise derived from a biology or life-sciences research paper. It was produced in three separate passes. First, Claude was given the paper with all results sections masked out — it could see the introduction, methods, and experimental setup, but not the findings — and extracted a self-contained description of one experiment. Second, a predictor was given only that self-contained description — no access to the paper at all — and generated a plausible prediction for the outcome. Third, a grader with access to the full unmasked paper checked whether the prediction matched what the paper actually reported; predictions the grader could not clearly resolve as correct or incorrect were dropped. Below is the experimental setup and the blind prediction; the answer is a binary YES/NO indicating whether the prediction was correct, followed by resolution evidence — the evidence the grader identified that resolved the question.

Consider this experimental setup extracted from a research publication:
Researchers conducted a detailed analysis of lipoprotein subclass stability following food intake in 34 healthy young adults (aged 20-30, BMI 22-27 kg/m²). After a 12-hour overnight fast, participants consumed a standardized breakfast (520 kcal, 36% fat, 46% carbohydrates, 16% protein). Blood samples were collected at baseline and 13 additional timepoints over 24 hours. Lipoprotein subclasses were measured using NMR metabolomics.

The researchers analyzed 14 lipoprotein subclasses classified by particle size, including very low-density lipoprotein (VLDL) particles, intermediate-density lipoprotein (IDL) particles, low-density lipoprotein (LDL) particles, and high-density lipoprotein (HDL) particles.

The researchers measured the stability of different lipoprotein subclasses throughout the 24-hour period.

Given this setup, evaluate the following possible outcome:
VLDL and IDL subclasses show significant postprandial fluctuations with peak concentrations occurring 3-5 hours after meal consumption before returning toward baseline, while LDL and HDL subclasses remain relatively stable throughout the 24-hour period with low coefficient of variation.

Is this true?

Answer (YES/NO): NO